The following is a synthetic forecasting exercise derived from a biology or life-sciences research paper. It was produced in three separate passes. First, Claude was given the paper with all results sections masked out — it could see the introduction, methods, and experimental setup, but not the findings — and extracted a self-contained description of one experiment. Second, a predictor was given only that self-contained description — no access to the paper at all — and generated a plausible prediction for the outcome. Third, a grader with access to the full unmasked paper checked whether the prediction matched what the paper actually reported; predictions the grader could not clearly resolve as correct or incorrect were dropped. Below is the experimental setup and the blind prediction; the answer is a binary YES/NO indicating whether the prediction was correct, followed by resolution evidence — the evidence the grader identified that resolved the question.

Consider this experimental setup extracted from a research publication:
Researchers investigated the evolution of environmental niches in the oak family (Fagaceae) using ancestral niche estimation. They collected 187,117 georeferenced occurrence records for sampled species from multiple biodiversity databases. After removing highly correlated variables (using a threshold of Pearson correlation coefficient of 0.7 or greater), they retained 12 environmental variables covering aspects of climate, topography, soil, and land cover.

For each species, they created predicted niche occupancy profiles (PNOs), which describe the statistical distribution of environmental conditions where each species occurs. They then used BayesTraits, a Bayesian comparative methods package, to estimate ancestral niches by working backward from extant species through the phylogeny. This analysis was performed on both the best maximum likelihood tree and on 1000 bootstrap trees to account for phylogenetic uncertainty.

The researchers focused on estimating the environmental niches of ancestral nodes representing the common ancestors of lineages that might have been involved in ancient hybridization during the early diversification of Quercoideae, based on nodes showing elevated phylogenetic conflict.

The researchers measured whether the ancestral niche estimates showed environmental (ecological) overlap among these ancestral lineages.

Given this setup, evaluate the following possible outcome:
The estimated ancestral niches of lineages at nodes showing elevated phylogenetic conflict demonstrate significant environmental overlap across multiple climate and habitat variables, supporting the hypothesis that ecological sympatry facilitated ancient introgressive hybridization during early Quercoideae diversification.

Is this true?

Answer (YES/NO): YES